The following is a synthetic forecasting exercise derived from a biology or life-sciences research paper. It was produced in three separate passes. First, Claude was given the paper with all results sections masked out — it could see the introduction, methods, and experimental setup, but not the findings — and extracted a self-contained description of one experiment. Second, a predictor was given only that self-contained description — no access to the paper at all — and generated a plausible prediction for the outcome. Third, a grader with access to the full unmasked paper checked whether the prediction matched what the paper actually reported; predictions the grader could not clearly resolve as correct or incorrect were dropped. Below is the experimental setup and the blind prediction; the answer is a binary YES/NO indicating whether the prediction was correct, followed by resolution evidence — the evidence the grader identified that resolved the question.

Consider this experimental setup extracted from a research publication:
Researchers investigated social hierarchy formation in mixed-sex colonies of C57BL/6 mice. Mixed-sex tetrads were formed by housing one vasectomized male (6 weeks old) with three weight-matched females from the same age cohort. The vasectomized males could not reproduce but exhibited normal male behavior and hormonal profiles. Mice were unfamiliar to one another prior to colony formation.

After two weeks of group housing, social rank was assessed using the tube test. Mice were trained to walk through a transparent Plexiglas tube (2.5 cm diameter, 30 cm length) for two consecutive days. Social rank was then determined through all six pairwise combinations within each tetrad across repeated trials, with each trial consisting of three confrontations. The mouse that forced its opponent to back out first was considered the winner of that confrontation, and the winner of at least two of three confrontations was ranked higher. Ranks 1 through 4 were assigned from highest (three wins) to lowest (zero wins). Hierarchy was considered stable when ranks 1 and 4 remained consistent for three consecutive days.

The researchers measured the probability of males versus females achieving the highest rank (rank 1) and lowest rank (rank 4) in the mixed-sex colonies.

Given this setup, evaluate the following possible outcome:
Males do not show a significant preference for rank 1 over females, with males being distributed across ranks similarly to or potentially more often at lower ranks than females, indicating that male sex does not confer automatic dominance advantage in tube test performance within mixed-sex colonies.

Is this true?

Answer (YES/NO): YES